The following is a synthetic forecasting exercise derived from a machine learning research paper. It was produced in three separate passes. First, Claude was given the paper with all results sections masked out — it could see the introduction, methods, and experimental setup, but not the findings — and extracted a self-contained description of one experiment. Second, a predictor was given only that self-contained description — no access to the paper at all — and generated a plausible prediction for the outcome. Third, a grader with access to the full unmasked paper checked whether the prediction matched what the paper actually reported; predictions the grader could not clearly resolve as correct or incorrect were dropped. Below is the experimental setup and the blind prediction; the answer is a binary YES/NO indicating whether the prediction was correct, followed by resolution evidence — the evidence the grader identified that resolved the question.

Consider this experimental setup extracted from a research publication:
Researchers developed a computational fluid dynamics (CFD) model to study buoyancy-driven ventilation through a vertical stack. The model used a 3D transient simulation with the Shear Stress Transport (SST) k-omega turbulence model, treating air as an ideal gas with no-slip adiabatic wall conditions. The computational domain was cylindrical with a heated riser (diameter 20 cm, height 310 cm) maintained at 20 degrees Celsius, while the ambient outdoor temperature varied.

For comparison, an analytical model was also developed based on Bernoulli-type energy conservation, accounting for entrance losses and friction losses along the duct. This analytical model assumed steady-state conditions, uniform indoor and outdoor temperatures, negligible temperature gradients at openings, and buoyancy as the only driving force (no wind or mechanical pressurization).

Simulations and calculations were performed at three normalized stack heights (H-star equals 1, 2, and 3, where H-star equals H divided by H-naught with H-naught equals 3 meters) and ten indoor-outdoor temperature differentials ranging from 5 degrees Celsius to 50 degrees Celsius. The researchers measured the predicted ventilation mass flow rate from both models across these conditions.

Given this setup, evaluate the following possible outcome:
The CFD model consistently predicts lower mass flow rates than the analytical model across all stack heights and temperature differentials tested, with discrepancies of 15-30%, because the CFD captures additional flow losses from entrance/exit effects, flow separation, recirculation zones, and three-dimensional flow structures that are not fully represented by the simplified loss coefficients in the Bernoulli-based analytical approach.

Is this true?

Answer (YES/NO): NO